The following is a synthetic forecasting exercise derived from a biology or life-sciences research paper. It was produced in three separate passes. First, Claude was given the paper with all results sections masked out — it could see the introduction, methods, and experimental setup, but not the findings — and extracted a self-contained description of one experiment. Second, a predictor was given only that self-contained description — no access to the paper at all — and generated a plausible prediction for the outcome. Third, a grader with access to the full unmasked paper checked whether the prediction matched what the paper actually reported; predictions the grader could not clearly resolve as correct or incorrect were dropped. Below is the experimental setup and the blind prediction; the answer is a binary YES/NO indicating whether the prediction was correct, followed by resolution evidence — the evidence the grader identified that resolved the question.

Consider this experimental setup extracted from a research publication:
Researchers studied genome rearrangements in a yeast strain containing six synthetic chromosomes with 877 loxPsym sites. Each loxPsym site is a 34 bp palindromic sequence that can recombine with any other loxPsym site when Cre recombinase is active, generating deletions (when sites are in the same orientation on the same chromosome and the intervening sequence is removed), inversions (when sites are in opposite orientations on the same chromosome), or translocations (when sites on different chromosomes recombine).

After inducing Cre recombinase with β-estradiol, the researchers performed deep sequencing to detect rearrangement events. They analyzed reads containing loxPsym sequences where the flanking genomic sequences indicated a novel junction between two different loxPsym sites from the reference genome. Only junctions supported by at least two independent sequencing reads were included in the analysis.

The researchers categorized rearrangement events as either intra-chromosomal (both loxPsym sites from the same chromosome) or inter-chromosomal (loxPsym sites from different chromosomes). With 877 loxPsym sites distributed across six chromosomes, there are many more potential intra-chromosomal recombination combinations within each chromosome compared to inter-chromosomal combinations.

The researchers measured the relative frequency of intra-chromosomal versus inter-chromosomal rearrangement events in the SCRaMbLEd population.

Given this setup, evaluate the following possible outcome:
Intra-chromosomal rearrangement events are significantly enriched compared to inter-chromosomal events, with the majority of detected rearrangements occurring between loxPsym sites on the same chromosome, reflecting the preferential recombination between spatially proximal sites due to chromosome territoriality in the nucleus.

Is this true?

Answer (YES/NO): NO